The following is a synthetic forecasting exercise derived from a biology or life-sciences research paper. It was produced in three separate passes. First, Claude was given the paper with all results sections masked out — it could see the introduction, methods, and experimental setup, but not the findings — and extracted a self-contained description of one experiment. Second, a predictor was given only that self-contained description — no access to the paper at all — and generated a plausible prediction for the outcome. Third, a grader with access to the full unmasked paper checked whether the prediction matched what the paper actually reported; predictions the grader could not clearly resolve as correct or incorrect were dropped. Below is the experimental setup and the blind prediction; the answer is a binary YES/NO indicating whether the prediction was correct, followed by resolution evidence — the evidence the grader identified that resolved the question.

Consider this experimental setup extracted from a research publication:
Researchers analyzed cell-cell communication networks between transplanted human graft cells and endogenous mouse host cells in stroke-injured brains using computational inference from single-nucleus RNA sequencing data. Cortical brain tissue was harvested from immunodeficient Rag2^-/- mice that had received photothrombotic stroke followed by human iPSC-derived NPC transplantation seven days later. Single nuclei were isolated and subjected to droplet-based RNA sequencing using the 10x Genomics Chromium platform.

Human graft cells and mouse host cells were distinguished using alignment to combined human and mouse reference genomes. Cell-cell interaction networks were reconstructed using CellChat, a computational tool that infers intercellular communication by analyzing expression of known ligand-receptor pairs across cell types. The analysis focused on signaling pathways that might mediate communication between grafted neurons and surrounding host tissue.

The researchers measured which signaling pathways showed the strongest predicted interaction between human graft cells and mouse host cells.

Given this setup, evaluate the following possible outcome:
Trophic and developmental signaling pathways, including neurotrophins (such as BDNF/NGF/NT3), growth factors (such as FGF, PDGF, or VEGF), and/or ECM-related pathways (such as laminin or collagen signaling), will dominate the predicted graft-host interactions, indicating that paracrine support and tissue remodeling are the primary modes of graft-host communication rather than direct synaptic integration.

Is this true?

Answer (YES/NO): NO